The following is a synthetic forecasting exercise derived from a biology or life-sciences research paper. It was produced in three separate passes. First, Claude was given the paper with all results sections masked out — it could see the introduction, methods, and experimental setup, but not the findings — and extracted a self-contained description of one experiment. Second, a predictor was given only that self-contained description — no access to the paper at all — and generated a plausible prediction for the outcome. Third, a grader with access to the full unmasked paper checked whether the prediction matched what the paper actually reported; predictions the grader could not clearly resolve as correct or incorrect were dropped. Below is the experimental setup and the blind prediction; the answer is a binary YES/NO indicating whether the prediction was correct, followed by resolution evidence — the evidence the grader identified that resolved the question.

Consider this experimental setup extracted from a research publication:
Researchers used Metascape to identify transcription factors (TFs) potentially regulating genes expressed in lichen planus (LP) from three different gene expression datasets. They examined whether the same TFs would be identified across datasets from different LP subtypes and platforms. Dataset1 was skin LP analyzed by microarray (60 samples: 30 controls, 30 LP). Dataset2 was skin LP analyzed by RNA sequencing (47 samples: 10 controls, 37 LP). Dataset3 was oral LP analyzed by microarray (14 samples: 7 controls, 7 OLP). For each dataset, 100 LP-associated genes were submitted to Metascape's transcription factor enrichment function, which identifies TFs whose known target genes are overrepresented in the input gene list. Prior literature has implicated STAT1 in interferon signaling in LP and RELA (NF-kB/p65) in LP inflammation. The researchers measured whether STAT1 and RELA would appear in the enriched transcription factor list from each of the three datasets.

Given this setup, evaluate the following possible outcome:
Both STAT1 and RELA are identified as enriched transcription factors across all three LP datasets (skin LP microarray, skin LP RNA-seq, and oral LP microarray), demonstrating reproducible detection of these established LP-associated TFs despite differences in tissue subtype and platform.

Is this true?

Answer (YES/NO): YES